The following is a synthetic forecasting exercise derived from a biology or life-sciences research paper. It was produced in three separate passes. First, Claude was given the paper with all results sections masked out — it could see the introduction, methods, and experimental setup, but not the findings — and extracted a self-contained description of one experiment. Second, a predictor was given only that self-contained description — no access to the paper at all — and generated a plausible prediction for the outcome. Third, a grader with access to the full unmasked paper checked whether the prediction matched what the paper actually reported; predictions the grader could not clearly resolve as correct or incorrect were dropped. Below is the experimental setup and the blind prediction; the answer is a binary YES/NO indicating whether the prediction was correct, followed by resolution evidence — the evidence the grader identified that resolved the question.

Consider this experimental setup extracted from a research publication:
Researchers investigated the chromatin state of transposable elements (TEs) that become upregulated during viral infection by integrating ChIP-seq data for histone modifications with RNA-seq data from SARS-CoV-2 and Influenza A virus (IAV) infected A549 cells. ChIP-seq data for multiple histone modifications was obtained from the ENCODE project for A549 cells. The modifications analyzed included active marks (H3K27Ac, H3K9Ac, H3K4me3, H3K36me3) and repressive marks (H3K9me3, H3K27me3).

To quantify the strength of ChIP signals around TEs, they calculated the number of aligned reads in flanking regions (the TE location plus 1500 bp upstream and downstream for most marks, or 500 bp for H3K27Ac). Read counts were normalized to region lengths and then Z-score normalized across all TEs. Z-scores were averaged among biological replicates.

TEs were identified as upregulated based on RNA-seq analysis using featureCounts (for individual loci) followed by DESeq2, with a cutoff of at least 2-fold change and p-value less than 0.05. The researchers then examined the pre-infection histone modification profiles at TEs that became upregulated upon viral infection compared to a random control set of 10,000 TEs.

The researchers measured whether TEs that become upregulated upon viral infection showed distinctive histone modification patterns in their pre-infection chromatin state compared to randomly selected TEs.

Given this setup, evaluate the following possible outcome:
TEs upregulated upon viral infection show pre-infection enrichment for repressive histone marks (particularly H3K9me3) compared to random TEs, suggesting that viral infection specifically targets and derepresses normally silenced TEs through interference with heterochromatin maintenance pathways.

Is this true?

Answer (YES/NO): NO